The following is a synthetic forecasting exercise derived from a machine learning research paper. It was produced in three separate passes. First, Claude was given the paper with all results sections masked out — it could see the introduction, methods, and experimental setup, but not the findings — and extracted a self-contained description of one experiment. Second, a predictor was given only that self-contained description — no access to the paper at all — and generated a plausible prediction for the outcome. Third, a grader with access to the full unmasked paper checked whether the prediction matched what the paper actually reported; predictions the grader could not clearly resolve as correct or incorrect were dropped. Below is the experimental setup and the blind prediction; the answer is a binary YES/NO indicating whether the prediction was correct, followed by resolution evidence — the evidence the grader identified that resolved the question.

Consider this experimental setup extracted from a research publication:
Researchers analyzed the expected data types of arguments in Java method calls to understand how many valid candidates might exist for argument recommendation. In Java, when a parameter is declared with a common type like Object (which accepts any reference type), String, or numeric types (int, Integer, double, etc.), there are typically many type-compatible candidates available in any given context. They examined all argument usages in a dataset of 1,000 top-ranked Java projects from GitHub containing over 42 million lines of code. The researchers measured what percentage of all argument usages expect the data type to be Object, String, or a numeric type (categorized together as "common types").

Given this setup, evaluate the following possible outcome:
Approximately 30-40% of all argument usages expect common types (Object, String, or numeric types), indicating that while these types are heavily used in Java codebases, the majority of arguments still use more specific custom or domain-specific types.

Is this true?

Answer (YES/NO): NO